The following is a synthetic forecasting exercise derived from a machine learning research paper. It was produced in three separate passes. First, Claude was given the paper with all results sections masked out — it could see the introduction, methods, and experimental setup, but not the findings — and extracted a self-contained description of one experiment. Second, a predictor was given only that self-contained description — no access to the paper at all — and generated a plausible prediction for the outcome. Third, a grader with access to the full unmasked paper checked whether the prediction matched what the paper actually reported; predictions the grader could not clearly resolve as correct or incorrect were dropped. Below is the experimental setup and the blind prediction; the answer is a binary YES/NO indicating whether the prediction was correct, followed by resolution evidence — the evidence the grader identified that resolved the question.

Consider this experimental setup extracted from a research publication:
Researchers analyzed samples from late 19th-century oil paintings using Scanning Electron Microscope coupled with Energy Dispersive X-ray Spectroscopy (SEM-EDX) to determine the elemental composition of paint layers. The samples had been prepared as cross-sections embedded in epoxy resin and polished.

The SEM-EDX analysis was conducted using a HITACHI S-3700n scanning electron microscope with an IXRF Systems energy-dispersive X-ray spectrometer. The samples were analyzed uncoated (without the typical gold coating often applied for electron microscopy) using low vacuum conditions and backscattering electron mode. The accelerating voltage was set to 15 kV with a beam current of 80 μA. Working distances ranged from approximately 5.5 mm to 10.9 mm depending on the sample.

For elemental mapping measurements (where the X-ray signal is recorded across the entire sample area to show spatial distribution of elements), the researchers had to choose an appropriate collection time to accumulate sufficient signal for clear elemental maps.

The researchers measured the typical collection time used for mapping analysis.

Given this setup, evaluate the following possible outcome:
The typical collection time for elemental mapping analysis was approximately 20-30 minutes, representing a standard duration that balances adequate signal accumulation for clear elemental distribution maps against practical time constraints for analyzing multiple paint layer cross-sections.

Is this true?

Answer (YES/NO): YES